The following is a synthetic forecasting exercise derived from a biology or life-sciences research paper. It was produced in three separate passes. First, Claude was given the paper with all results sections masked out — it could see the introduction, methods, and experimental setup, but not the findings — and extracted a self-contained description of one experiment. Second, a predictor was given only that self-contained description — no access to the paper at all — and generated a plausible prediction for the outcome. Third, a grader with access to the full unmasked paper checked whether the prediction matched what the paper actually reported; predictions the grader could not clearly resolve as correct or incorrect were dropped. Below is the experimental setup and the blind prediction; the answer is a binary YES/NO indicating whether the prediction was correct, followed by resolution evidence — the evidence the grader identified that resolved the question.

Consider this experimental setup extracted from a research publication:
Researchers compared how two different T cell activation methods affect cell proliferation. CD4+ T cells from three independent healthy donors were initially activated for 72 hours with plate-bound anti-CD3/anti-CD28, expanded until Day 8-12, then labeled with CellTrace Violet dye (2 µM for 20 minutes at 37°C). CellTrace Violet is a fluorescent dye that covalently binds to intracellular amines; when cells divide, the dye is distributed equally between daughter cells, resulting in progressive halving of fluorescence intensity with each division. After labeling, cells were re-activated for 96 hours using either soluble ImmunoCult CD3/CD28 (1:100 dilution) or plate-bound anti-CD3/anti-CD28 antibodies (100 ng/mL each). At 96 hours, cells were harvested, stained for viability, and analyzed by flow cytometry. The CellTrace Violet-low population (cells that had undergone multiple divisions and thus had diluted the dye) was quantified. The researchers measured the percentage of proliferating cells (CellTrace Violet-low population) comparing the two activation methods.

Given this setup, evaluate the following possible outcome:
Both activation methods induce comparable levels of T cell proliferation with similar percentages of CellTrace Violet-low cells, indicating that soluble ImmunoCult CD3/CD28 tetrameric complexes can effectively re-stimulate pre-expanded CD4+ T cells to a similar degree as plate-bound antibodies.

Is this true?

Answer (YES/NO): NO